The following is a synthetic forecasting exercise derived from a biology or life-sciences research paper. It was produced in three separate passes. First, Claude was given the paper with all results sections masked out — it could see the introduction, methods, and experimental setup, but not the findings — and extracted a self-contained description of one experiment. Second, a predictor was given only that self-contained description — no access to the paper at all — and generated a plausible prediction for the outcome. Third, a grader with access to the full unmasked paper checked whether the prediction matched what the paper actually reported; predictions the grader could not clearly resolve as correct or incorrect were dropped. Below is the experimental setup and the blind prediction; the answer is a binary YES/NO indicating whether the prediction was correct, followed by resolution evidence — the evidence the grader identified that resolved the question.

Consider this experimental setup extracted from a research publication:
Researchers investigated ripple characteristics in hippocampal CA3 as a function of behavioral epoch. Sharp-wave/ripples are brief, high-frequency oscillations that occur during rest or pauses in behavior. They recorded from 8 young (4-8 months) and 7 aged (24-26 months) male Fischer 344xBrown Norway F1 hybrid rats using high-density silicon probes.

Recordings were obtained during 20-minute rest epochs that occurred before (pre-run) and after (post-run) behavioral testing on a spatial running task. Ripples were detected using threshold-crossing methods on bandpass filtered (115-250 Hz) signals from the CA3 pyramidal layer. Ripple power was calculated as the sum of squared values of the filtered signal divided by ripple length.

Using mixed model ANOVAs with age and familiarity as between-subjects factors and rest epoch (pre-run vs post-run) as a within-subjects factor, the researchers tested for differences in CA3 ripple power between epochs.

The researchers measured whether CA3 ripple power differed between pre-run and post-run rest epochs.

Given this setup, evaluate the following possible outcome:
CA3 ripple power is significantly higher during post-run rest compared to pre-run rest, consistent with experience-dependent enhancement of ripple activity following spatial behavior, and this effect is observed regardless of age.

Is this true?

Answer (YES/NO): NO